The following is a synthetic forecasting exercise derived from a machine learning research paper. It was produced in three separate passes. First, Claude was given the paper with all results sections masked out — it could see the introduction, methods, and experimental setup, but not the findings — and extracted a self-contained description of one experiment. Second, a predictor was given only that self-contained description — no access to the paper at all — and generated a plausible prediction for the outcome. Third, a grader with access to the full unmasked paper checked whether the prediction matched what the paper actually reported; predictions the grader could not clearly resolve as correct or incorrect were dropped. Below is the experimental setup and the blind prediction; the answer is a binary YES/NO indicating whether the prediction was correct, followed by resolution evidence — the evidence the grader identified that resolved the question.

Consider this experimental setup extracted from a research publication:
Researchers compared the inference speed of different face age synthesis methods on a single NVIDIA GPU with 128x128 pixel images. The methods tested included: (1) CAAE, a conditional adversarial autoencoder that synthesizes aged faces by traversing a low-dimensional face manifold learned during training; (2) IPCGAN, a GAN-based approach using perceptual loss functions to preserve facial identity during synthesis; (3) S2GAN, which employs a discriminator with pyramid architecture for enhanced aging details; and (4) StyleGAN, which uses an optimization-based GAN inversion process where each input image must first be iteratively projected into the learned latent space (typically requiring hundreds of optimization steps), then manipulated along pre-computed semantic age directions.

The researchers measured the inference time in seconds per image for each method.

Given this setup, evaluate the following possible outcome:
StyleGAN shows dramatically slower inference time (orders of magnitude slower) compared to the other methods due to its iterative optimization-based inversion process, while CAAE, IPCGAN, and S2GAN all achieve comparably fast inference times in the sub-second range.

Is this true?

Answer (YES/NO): YES